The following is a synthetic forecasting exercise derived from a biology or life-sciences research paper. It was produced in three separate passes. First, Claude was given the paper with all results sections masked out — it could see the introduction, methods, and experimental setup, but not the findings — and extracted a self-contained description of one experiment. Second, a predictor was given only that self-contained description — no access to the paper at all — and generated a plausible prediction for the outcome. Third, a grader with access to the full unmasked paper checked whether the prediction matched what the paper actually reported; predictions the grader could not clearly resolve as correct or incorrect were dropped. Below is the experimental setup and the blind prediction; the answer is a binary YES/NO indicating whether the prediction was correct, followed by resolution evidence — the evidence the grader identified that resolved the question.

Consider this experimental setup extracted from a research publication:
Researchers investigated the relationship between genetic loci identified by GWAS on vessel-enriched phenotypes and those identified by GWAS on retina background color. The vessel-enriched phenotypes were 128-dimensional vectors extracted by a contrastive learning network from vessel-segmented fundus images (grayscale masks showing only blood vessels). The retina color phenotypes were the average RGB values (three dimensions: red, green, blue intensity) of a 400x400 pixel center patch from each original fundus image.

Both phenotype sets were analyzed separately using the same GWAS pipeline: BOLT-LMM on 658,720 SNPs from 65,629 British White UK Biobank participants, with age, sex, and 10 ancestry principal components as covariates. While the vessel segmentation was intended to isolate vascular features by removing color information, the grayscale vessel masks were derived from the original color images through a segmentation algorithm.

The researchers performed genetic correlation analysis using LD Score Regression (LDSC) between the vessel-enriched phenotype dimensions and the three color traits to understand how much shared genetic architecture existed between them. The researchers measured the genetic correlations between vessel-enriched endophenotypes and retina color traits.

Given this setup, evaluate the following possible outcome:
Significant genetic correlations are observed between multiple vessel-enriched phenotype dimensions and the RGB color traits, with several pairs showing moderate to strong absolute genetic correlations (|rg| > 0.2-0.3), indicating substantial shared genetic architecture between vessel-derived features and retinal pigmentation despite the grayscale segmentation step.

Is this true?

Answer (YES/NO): YES